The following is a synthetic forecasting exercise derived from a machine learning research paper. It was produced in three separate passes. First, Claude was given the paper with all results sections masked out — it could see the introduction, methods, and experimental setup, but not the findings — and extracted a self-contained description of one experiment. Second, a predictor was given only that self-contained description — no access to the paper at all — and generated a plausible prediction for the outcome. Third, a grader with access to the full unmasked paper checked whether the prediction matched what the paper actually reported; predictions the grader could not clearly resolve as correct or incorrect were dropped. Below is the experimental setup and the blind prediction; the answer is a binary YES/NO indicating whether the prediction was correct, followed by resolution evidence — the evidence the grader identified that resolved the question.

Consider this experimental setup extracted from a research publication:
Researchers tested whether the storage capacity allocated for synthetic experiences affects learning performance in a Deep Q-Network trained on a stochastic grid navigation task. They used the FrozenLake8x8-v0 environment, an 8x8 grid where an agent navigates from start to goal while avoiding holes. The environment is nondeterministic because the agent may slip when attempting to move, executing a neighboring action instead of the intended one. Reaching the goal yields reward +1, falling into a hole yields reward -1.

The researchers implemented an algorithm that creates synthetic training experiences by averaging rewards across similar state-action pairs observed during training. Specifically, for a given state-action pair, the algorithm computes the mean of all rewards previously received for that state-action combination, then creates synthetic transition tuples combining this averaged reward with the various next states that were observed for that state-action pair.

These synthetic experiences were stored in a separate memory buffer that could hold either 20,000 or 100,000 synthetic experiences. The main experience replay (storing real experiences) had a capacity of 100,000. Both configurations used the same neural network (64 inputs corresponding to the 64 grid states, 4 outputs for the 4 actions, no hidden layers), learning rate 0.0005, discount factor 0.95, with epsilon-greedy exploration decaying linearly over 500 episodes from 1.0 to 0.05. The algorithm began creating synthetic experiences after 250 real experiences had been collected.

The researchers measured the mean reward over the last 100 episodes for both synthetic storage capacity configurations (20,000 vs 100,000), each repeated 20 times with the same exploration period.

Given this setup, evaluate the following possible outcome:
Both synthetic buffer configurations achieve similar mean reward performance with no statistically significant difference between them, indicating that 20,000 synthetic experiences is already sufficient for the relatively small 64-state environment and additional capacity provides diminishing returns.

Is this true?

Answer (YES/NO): YES